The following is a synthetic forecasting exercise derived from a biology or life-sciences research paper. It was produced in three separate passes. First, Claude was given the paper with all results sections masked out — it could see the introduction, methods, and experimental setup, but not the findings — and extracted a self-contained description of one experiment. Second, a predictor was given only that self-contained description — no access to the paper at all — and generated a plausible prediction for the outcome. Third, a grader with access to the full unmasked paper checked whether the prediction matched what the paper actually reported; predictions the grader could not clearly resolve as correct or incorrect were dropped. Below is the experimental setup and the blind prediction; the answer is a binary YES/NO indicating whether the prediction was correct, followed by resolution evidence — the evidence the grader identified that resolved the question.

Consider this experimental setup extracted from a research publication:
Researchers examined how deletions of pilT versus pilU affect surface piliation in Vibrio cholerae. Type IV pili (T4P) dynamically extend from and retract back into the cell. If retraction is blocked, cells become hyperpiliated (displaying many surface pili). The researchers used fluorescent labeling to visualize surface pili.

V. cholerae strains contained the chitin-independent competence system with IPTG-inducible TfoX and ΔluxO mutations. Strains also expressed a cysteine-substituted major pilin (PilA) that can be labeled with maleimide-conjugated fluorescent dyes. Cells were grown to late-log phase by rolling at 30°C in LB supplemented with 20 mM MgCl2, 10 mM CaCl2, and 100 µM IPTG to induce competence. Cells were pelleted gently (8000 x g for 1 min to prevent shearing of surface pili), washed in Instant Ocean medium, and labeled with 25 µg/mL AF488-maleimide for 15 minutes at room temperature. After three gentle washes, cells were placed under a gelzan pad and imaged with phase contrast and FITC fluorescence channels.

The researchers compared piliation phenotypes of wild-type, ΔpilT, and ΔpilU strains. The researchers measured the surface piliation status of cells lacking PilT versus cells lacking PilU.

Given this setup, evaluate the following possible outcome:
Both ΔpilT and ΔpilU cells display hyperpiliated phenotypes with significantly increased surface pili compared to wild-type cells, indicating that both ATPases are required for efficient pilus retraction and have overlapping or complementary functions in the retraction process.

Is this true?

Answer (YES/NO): NO